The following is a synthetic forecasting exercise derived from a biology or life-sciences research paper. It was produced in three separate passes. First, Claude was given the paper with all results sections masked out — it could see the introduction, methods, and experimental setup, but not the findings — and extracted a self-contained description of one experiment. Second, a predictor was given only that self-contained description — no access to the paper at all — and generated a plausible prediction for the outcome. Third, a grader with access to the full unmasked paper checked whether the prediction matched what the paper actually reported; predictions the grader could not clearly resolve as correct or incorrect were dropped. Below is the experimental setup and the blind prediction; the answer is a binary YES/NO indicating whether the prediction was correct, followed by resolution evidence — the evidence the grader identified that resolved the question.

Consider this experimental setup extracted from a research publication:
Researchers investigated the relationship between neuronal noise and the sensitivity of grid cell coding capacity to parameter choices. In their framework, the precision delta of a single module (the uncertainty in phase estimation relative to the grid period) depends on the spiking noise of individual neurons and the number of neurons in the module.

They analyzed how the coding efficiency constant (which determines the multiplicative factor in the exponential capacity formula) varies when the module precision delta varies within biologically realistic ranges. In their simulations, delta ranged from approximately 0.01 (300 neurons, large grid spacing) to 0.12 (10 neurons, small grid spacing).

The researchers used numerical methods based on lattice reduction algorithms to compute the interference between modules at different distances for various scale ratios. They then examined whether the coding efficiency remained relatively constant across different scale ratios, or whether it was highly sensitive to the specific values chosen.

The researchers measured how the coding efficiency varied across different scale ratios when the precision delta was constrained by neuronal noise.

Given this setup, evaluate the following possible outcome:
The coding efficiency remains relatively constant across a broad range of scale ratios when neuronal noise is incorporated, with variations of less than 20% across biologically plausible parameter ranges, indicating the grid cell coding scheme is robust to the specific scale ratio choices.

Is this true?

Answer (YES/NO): NO